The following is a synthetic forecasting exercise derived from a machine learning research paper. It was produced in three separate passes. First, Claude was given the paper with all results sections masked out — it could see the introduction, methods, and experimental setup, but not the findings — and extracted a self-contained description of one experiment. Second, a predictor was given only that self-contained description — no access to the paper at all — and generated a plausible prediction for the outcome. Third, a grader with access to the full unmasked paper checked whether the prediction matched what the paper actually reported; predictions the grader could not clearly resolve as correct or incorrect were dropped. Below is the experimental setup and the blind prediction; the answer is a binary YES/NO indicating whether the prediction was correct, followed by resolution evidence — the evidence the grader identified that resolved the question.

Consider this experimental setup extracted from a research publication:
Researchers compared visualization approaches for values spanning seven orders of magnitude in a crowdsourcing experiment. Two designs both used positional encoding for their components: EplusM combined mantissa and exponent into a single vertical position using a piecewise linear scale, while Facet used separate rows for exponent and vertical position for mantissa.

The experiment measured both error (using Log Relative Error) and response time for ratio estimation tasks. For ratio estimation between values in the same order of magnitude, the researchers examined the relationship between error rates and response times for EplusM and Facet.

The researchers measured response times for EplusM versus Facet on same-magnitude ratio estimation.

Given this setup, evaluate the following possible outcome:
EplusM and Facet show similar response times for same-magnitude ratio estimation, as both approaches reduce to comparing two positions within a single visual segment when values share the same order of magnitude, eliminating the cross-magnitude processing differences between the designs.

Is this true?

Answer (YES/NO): YES